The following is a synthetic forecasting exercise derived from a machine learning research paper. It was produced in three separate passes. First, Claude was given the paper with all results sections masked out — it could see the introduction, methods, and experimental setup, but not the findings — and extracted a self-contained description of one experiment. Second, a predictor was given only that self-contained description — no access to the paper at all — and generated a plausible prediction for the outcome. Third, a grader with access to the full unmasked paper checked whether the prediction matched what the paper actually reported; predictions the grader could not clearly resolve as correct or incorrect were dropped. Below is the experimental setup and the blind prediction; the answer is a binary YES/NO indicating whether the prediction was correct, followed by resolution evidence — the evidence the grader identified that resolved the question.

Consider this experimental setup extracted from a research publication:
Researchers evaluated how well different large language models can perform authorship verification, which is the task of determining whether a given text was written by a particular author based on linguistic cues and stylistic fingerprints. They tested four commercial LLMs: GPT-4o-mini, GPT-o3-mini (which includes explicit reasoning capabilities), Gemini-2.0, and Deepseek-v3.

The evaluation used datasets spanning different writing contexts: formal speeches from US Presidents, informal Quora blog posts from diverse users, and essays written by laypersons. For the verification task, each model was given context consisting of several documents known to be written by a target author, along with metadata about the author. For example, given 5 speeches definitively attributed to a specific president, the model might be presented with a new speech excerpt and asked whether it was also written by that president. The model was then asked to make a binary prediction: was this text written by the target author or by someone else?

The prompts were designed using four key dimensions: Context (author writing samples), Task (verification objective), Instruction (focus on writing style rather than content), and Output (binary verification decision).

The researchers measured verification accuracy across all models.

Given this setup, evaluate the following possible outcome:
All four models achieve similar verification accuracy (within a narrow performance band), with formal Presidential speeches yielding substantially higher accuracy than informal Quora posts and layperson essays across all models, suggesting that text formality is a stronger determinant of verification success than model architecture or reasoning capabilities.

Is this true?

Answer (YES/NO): NO